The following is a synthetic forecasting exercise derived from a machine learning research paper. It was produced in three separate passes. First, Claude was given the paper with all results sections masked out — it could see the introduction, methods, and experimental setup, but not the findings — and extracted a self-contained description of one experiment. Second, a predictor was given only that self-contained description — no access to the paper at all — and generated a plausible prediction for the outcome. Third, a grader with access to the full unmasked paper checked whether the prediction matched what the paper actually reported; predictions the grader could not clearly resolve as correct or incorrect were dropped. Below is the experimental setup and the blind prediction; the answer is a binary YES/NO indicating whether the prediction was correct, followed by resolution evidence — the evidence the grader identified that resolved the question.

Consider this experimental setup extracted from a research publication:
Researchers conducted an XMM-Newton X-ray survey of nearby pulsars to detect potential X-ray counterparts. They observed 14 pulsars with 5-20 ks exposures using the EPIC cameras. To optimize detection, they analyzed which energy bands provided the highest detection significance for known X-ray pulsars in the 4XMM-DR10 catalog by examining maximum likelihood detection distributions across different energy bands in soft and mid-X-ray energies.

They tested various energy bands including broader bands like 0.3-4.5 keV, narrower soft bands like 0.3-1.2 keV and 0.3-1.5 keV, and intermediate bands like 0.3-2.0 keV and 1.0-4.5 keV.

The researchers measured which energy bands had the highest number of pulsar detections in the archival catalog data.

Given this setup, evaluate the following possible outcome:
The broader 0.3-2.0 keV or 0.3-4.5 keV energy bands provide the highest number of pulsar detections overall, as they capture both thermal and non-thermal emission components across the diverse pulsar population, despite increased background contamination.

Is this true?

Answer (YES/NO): YES